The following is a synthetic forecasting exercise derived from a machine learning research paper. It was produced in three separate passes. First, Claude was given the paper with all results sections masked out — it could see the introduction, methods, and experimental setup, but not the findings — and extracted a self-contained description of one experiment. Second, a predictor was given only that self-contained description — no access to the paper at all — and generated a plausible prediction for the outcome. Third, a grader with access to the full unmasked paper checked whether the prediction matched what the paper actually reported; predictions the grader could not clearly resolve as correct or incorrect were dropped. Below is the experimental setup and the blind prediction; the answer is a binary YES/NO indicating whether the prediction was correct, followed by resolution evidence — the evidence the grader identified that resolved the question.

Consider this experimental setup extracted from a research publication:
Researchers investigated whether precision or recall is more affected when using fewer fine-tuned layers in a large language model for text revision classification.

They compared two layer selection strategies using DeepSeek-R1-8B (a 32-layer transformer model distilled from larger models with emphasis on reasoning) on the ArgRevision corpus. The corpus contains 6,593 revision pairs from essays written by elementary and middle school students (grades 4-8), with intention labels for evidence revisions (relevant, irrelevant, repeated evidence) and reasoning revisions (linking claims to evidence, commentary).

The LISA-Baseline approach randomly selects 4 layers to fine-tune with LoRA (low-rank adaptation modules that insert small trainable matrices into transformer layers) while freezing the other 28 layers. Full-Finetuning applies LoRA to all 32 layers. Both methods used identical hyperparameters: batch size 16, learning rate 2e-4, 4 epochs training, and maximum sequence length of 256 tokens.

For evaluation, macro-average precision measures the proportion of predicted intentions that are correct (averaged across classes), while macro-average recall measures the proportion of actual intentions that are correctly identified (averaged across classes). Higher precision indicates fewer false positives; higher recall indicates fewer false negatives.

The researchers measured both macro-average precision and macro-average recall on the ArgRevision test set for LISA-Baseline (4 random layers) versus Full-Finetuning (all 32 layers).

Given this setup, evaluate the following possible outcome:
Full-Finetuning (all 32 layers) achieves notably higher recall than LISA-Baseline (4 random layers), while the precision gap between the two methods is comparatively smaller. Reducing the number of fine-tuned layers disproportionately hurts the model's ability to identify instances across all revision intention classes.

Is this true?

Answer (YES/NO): YES